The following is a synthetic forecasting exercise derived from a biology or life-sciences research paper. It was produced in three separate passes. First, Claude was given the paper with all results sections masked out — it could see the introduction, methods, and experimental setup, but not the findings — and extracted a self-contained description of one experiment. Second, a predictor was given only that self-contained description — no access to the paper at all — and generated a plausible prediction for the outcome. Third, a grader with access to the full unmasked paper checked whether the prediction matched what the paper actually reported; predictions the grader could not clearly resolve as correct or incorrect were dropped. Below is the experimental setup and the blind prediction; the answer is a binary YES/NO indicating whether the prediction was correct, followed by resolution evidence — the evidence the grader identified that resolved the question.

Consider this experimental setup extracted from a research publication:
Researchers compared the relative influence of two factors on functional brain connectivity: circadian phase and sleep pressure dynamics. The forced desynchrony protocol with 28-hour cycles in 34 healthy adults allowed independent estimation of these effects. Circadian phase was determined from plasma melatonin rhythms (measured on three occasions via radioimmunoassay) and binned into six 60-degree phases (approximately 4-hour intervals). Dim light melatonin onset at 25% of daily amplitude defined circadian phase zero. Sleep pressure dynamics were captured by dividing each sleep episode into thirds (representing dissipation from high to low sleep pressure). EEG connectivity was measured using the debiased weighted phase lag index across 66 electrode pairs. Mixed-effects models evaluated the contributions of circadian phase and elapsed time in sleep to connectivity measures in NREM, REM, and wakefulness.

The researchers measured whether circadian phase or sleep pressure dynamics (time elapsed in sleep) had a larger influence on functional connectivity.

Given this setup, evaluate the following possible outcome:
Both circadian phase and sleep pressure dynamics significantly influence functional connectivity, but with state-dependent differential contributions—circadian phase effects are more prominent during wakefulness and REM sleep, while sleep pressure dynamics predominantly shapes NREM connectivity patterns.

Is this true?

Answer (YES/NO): NO